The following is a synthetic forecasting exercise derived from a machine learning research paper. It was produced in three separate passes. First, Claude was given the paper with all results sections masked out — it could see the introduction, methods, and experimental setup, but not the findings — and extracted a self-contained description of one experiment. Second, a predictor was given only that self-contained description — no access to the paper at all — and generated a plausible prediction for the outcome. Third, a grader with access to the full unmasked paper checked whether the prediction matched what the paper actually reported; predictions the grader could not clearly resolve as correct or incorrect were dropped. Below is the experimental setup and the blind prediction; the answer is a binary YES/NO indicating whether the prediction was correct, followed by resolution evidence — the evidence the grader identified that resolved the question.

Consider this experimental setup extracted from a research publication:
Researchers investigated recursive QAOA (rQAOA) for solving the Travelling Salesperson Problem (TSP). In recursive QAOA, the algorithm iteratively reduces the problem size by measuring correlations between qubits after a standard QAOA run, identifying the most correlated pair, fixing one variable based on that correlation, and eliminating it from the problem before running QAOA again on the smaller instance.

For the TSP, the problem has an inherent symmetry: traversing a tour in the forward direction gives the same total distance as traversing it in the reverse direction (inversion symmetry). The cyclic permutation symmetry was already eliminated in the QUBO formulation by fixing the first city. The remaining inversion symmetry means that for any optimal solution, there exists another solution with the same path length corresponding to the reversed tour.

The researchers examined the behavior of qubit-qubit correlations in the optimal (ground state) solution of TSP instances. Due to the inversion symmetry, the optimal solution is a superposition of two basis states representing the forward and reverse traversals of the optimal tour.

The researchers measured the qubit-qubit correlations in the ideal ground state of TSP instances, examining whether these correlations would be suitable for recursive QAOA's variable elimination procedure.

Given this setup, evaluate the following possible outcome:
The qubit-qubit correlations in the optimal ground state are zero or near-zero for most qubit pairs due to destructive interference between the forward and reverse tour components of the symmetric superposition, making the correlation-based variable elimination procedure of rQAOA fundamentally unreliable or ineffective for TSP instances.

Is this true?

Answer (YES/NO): NO